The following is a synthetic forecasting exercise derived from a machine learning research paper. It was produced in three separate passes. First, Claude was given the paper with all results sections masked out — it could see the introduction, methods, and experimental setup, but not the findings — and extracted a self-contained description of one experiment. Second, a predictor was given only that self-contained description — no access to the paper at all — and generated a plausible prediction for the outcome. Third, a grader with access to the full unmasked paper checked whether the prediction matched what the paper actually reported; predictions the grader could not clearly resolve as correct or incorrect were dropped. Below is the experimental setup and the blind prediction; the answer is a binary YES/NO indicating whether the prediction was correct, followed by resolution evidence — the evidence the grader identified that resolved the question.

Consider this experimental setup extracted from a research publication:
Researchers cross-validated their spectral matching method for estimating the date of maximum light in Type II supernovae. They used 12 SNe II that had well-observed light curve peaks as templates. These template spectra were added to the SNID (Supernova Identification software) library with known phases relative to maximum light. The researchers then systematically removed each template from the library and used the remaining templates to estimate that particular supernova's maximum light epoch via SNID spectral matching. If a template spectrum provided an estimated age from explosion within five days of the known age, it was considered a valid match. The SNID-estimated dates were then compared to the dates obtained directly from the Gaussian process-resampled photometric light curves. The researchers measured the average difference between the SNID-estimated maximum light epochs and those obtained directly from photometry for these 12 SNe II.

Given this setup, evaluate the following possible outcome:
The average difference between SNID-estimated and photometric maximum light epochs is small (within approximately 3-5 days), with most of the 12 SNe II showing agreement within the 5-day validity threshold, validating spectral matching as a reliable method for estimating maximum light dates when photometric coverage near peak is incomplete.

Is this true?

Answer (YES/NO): YES